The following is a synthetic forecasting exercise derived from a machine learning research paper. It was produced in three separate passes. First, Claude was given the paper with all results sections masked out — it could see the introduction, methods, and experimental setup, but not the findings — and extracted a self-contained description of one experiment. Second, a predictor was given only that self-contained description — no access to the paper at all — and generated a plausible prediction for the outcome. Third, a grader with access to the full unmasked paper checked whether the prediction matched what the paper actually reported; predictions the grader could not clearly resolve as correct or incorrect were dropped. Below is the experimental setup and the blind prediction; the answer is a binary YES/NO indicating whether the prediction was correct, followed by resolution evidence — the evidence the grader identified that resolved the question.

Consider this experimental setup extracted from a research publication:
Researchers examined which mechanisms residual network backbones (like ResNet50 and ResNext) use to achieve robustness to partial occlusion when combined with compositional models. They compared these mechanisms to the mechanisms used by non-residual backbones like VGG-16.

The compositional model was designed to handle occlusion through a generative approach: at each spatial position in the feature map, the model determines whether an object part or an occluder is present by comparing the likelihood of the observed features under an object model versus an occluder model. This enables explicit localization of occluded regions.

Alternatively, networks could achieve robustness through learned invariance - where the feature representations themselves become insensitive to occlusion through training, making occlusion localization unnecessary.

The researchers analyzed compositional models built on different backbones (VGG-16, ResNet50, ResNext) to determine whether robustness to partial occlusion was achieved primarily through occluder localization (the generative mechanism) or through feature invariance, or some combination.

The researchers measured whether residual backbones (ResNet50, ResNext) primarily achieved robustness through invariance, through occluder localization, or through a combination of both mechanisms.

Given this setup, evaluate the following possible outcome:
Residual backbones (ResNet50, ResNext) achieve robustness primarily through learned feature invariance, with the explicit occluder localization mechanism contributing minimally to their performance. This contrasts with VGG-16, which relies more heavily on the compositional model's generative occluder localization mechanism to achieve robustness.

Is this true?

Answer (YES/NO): NO